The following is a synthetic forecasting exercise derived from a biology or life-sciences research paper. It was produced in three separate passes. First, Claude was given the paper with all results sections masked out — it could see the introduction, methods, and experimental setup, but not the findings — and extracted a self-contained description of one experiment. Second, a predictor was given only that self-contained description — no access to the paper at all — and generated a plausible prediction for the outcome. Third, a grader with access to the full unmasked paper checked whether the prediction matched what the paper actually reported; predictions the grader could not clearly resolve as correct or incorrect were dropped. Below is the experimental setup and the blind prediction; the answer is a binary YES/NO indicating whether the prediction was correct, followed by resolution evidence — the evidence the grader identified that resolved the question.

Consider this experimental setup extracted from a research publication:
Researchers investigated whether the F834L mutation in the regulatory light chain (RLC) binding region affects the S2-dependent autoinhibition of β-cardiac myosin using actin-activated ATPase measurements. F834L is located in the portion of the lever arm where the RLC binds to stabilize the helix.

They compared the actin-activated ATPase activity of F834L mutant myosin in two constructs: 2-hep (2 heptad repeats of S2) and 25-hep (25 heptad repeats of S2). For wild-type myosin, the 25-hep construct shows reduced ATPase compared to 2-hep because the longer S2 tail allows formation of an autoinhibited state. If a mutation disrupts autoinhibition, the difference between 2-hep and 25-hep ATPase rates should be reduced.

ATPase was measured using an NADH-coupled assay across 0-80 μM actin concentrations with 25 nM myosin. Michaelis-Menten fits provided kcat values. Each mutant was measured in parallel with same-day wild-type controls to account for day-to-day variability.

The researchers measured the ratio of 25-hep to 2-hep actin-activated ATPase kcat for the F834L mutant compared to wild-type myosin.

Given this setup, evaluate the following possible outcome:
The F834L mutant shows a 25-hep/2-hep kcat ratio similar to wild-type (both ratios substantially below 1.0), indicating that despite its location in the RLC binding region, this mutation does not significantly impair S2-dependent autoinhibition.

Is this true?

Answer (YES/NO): NO